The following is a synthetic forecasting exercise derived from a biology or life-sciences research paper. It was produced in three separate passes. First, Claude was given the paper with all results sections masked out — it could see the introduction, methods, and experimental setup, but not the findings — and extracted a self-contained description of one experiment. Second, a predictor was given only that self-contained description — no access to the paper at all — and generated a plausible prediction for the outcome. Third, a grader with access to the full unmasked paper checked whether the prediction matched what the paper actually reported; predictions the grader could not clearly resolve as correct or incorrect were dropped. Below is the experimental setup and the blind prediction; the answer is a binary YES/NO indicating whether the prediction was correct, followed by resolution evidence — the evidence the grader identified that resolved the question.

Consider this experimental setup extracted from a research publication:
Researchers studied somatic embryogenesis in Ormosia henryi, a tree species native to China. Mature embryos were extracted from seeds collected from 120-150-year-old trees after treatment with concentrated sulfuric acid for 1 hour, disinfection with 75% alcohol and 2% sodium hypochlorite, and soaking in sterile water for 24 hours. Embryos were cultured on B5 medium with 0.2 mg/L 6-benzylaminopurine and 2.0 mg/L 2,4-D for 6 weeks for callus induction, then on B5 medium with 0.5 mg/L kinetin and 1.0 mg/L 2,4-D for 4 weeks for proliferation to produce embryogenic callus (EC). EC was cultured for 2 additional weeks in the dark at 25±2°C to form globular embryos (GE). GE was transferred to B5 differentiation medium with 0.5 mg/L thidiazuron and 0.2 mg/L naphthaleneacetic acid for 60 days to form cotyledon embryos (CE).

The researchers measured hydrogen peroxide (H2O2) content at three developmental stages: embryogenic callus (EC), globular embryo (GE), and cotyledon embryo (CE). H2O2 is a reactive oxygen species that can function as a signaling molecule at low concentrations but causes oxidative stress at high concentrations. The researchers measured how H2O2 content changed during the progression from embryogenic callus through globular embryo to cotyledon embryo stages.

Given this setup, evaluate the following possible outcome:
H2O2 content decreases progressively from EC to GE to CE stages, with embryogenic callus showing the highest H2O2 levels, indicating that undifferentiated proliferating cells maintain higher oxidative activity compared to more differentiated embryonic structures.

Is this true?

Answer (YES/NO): NO